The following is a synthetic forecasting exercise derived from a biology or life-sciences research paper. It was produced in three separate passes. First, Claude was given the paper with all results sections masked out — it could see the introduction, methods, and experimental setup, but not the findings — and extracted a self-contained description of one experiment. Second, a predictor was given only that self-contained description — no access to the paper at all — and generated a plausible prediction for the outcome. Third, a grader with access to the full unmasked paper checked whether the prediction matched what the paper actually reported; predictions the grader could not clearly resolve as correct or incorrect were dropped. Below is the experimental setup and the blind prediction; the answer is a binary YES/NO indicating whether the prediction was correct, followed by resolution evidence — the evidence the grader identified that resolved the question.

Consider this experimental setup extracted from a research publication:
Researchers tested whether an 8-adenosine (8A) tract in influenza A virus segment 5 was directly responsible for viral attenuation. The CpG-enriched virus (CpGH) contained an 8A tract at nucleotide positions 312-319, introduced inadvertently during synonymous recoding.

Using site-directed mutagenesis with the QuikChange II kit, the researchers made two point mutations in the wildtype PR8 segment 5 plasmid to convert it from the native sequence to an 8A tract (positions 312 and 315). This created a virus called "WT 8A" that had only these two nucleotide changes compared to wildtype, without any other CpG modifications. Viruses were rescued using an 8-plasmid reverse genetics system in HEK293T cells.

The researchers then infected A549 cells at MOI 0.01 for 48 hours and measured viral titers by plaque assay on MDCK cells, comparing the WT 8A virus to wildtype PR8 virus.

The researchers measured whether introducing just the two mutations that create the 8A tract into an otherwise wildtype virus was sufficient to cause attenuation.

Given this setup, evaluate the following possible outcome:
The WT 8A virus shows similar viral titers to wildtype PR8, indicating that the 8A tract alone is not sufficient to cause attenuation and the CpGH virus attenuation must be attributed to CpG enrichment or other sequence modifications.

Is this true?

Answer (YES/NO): NO